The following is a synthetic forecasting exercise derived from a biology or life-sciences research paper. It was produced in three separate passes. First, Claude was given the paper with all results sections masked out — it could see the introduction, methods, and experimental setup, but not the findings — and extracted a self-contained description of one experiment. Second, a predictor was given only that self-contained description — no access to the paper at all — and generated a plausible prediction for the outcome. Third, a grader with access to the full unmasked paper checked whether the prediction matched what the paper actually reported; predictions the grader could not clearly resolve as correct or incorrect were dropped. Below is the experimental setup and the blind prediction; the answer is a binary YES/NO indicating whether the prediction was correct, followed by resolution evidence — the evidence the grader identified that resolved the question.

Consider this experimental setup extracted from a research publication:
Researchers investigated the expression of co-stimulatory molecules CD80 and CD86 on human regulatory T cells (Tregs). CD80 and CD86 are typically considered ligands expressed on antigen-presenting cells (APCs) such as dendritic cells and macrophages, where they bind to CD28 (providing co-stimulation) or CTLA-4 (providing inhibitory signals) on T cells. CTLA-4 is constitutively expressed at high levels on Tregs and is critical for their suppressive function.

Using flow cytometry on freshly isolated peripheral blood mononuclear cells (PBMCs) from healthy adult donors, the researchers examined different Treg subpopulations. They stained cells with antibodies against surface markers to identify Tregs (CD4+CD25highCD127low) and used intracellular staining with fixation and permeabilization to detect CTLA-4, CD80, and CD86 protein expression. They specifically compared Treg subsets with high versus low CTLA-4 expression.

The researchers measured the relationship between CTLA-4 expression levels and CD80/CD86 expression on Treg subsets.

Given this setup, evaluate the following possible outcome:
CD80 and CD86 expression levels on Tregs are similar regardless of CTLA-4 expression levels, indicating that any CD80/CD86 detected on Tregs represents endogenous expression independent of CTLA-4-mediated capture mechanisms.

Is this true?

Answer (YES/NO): NO